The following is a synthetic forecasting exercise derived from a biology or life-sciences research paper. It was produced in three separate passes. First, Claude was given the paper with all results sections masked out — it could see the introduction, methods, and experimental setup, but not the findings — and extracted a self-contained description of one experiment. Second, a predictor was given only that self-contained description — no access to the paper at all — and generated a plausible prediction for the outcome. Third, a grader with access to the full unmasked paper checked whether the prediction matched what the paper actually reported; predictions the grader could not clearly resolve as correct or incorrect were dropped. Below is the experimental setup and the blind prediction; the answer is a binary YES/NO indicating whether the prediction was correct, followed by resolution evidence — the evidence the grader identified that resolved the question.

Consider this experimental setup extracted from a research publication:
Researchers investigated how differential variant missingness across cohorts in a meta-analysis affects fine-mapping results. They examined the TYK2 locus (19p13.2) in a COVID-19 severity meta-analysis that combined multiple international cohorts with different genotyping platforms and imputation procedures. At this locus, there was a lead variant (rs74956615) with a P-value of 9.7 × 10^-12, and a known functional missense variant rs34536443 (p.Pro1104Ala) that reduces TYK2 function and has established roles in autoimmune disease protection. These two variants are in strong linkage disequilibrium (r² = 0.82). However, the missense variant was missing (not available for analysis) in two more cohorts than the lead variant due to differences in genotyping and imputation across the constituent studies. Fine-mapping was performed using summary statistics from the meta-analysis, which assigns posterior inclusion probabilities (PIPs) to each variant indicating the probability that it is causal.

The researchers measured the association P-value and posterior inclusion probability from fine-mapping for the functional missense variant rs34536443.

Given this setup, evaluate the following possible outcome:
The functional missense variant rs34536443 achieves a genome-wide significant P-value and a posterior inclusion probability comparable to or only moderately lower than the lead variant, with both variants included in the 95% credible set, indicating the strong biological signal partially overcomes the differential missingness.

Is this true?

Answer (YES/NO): NO